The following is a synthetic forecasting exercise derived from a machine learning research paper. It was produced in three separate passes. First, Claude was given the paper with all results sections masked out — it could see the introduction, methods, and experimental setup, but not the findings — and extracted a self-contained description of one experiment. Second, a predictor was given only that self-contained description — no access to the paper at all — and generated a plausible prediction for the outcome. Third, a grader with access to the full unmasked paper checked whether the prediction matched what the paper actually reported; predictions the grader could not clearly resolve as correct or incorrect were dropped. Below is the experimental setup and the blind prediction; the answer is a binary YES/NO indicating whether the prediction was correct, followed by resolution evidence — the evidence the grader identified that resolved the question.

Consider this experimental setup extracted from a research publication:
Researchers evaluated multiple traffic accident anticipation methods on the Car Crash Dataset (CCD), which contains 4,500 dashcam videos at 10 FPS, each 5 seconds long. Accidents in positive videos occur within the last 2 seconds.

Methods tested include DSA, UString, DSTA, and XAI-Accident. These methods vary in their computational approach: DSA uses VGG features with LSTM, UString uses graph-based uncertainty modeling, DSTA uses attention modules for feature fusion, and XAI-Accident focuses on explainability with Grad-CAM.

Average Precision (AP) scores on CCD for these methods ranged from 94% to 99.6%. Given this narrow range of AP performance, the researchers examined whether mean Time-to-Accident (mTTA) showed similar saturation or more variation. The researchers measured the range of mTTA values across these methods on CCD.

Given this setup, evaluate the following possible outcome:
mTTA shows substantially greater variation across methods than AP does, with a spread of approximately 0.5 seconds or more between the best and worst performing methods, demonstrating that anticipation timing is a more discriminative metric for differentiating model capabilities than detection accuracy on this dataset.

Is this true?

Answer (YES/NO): NO